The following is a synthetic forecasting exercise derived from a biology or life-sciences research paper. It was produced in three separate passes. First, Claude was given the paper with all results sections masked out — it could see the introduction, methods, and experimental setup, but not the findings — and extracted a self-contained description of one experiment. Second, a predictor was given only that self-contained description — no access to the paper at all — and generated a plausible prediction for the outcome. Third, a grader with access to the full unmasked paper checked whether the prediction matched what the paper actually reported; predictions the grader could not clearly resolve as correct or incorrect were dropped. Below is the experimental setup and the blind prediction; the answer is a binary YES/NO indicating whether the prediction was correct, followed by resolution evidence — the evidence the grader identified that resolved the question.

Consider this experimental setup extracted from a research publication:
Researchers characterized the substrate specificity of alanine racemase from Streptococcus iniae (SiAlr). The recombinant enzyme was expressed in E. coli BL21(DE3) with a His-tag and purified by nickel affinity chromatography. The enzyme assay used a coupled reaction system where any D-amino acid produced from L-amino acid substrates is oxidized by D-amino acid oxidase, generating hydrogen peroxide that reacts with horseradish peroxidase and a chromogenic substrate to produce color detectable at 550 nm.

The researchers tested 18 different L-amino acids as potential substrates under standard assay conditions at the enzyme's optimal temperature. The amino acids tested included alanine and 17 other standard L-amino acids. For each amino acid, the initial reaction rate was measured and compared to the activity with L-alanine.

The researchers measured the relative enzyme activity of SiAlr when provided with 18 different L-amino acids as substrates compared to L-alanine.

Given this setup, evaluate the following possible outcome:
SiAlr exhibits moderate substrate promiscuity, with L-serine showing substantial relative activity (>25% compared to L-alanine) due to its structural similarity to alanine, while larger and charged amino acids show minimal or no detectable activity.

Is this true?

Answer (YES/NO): NO